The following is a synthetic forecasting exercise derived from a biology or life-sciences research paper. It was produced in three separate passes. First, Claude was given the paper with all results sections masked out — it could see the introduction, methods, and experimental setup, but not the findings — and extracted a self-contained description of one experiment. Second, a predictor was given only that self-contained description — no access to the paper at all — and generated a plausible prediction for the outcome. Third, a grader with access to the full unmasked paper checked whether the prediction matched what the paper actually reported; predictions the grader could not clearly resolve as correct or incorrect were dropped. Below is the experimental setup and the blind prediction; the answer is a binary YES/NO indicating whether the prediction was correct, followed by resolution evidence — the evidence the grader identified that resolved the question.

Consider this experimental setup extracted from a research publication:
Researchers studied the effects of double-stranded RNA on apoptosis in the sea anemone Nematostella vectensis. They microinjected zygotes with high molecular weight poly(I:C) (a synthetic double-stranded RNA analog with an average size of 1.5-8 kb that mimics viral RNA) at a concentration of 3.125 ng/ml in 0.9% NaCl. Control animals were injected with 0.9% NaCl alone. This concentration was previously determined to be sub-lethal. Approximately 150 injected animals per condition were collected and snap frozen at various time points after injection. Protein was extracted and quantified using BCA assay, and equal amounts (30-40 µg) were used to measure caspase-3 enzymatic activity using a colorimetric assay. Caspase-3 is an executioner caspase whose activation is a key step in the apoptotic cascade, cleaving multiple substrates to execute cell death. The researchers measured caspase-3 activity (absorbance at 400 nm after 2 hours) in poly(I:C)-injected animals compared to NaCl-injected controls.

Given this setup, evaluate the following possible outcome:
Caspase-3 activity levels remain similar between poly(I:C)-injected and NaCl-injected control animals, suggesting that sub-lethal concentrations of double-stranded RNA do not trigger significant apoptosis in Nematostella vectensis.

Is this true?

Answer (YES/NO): NO